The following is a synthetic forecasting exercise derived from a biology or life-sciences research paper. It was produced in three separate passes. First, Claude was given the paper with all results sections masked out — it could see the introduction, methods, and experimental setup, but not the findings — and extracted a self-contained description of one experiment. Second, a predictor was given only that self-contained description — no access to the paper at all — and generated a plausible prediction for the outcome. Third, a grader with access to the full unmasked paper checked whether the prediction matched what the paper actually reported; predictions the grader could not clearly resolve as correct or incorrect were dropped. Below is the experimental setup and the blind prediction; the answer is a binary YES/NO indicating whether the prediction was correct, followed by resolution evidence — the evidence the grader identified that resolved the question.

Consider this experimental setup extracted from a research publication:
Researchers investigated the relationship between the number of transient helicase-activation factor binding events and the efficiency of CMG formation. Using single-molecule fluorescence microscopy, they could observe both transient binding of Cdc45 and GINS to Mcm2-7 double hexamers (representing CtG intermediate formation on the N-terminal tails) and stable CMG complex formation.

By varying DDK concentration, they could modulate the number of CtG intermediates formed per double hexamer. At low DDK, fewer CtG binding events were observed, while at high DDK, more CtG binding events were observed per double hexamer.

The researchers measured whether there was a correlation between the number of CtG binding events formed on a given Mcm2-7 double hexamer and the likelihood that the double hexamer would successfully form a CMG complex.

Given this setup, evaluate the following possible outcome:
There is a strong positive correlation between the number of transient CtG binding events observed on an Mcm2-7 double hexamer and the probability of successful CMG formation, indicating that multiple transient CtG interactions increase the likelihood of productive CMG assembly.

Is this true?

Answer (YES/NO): YES